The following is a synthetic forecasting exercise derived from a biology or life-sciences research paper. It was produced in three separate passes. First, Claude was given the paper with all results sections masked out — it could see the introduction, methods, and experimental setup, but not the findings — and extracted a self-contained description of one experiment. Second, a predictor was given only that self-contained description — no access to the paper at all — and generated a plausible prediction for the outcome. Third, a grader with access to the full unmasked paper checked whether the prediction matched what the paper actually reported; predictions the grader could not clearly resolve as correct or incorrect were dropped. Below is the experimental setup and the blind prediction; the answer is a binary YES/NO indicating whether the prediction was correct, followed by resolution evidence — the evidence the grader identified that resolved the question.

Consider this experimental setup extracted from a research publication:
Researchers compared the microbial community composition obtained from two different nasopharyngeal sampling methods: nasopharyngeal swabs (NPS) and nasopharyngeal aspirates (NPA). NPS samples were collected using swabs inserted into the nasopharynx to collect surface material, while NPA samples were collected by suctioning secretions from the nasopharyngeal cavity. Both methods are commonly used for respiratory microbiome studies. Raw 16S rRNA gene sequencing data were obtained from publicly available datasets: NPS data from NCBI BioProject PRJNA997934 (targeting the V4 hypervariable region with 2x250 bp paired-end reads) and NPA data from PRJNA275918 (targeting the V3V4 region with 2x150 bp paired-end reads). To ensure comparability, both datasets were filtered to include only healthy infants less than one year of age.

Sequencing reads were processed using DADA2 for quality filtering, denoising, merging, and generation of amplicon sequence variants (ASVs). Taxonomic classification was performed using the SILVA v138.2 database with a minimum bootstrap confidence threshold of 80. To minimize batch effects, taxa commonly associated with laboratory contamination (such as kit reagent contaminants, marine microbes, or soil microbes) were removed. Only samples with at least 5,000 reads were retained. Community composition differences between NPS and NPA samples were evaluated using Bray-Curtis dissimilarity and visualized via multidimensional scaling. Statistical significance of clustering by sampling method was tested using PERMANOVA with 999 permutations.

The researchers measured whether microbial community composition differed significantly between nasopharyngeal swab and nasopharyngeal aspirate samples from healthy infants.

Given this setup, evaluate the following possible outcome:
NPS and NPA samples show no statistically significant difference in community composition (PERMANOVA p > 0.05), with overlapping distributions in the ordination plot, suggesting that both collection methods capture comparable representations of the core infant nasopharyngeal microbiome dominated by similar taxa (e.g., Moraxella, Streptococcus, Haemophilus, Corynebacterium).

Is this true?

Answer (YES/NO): NO